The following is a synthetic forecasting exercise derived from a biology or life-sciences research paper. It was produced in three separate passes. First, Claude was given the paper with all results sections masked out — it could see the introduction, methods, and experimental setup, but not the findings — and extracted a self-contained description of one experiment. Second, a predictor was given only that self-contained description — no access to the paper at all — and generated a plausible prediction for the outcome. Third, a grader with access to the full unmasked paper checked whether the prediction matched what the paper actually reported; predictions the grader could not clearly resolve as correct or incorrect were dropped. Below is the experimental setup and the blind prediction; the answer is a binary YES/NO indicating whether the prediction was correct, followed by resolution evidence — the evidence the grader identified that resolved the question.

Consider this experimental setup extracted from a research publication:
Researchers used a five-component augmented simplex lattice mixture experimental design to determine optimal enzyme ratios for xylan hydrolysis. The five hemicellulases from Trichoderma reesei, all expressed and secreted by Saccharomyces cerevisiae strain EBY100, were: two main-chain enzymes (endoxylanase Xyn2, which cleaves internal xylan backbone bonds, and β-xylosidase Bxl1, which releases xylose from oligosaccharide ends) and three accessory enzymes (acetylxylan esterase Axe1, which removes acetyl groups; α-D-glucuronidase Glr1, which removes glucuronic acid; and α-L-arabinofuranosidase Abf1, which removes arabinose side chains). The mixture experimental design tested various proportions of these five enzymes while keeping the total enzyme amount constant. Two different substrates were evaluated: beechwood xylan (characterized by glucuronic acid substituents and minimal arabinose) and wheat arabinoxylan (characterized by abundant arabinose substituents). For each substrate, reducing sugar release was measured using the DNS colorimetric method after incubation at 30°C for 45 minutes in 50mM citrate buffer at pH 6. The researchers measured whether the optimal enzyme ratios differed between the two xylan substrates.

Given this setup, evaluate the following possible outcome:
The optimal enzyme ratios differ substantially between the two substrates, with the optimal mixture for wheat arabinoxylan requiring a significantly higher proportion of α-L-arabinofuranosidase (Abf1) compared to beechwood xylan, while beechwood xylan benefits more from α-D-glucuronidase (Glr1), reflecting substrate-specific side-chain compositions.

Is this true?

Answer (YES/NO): NO